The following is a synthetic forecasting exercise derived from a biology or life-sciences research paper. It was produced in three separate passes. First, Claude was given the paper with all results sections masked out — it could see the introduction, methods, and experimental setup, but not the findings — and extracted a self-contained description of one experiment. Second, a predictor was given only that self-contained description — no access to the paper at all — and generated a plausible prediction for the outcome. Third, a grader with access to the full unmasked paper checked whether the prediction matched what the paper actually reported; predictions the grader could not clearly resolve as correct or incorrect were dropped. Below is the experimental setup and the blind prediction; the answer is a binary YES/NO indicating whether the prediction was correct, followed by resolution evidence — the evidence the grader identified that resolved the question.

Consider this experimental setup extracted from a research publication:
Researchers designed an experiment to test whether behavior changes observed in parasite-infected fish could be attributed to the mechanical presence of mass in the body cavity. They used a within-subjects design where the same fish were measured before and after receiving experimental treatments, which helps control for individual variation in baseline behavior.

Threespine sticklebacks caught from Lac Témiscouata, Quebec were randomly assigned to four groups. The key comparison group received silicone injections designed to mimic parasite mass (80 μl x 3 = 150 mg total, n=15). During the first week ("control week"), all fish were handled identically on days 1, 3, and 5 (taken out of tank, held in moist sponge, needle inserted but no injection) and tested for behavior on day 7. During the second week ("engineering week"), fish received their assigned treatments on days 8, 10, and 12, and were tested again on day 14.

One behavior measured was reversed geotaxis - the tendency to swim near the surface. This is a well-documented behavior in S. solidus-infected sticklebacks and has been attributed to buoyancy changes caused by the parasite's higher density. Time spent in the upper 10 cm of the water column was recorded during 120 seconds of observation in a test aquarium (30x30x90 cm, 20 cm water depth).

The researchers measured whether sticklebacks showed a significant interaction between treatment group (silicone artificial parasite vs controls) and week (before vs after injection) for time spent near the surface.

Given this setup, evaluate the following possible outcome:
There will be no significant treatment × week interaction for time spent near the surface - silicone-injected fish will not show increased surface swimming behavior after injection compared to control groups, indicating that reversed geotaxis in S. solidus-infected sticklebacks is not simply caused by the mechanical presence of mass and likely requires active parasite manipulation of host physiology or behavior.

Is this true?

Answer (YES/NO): YES